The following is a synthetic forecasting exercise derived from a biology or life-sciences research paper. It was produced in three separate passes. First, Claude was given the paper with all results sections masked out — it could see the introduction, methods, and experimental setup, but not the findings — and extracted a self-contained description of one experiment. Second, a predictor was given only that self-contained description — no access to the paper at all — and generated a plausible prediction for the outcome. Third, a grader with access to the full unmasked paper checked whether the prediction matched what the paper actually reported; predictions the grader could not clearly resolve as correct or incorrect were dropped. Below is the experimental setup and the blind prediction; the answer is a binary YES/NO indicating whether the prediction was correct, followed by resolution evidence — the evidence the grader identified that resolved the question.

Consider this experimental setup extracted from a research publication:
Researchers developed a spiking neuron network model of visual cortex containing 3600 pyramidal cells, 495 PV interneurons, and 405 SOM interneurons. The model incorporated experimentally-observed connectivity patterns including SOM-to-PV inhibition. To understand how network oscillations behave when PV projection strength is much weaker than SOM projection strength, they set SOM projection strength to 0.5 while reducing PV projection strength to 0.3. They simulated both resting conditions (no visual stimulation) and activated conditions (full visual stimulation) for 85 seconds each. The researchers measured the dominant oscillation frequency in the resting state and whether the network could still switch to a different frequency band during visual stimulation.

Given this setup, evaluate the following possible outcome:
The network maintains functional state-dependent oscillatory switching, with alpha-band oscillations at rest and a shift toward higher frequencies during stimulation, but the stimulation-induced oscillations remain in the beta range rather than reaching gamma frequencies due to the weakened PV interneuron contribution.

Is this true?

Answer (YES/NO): NO